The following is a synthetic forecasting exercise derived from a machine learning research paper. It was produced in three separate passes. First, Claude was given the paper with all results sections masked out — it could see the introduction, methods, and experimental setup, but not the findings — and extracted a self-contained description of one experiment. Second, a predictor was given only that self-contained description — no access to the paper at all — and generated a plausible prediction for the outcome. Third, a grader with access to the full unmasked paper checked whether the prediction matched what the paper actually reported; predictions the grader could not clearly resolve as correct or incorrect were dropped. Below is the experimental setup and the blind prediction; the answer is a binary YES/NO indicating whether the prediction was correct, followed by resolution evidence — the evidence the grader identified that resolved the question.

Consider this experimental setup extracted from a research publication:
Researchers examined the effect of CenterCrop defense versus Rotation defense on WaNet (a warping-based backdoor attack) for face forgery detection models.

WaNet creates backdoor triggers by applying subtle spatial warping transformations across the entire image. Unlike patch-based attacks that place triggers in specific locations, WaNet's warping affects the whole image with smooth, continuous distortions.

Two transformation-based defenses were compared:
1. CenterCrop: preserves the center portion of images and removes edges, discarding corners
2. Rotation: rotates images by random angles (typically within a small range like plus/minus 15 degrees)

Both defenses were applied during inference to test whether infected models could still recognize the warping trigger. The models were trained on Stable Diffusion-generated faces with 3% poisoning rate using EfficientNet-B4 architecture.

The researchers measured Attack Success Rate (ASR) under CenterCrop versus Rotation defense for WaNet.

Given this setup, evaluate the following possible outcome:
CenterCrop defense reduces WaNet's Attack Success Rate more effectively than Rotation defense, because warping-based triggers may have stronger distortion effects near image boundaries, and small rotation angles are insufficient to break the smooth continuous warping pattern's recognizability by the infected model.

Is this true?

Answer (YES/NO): NO